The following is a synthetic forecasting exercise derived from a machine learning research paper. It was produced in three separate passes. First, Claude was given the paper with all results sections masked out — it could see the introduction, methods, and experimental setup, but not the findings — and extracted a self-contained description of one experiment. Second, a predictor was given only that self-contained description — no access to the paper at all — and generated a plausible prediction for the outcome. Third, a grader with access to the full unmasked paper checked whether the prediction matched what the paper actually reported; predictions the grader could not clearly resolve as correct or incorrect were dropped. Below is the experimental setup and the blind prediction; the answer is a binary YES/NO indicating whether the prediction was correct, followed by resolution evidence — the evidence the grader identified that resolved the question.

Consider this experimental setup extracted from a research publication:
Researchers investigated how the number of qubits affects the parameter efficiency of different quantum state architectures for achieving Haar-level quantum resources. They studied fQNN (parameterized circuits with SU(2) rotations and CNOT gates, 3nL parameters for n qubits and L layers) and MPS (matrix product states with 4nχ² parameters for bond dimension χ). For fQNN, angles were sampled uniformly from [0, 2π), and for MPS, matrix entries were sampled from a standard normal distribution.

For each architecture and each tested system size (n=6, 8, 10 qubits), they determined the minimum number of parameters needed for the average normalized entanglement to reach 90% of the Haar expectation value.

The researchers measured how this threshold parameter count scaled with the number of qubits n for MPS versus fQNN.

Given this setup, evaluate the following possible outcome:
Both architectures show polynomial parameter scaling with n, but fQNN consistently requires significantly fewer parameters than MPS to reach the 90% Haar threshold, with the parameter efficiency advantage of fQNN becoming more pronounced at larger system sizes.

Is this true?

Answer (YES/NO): NO